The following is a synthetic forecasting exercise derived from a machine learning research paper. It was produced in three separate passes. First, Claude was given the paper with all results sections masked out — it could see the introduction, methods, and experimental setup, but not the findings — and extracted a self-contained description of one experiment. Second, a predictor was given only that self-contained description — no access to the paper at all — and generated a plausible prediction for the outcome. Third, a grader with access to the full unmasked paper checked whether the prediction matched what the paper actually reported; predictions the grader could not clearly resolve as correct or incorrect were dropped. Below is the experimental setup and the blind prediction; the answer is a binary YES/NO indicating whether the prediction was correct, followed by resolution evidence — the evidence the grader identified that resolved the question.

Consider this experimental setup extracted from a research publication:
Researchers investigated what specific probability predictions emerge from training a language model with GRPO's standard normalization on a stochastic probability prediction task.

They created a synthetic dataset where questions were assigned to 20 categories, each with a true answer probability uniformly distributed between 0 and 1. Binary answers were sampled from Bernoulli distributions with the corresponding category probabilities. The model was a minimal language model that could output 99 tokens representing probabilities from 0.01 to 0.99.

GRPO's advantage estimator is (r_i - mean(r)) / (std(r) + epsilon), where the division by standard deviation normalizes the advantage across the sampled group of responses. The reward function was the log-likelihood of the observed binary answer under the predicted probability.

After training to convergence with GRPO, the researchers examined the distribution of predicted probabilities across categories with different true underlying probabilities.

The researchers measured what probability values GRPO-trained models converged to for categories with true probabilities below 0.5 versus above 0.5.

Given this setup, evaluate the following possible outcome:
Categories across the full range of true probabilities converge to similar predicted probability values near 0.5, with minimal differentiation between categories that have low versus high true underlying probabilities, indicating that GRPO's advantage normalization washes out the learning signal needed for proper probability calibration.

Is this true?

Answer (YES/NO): NO